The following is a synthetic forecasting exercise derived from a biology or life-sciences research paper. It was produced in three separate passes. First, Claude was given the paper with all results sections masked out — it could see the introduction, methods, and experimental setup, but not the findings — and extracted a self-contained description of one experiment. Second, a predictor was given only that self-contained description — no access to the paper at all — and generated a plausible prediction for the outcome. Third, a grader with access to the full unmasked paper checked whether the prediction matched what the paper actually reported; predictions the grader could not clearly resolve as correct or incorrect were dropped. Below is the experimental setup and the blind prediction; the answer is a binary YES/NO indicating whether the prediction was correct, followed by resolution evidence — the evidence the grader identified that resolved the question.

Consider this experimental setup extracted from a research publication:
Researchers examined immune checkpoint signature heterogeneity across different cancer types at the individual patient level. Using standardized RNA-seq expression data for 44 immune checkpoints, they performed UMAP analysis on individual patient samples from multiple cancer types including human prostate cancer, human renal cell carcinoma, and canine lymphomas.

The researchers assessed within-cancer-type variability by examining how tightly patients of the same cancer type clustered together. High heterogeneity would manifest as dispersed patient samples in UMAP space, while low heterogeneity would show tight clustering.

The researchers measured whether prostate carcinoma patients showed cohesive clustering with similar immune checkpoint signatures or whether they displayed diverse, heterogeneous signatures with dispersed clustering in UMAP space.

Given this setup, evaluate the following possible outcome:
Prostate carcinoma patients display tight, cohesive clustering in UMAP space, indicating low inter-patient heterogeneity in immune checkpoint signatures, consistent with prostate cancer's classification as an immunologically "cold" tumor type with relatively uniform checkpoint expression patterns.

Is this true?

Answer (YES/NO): NO